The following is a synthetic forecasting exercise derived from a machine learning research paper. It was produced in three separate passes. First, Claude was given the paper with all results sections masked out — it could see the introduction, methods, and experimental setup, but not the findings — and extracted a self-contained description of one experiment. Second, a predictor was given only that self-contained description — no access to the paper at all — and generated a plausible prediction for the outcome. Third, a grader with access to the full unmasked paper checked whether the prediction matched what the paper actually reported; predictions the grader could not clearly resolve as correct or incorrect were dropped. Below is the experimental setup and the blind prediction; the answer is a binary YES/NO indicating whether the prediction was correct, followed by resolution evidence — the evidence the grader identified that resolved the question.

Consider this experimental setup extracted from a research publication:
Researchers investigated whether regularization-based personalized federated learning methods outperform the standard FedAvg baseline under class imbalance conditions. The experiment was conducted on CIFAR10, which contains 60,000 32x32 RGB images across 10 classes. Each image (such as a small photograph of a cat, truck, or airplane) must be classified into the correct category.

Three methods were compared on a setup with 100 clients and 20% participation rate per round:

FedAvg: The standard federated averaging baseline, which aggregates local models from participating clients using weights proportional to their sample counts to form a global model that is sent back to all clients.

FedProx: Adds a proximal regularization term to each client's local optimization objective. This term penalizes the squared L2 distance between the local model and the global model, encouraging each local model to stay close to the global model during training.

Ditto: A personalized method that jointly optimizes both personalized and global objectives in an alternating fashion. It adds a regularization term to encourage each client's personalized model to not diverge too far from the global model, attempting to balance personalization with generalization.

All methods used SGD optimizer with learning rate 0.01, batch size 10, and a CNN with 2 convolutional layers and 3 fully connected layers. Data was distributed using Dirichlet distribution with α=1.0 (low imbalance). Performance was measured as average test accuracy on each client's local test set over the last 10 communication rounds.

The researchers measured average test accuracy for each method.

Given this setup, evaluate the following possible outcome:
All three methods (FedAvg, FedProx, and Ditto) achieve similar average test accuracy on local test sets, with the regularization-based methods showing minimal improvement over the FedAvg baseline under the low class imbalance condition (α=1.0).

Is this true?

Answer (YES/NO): NO